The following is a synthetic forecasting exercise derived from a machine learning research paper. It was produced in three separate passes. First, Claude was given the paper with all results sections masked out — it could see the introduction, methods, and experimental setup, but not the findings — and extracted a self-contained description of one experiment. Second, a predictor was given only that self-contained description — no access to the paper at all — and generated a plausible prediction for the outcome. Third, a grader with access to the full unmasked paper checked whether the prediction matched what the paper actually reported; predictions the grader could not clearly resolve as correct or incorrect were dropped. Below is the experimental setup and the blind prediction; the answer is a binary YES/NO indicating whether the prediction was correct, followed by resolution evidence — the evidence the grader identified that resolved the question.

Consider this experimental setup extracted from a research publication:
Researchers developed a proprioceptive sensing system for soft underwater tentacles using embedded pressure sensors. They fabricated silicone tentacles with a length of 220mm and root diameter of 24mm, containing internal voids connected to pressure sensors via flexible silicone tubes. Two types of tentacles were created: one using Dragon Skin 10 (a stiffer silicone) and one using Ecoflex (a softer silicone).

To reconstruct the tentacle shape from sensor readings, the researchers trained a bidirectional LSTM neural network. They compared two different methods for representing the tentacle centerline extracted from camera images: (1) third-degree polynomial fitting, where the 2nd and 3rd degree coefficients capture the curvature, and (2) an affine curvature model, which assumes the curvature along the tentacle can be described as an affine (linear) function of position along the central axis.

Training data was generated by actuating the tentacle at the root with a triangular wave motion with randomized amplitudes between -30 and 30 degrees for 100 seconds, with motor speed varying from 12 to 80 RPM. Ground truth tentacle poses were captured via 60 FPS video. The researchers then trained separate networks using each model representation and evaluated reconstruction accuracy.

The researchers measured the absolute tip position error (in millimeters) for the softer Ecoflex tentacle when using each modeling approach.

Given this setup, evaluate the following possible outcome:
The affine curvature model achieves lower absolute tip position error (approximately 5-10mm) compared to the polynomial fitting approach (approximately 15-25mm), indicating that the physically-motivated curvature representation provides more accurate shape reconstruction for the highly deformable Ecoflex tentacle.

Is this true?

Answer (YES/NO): NO